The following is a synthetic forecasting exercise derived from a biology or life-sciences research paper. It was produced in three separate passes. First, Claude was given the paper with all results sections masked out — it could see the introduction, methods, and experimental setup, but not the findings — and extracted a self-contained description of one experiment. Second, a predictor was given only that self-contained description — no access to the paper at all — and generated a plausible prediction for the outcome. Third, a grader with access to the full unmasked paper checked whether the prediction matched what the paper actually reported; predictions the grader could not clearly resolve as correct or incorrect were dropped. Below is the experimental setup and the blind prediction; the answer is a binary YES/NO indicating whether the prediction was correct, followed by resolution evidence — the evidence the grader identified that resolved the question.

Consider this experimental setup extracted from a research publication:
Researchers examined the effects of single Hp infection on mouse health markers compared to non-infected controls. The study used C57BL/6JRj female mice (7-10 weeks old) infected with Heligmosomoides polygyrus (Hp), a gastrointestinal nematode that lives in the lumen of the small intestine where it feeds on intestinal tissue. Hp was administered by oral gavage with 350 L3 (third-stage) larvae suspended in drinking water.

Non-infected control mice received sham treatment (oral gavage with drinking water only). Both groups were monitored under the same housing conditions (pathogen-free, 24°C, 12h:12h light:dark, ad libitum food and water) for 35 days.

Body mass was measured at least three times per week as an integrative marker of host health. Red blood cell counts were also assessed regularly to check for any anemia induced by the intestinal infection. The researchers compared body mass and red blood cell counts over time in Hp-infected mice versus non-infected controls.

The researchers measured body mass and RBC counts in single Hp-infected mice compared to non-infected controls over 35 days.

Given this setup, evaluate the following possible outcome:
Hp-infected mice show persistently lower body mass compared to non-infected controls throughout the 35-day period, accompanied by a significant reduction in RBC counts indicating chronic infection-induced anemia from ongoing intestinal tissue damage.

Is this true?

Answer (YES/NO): NO